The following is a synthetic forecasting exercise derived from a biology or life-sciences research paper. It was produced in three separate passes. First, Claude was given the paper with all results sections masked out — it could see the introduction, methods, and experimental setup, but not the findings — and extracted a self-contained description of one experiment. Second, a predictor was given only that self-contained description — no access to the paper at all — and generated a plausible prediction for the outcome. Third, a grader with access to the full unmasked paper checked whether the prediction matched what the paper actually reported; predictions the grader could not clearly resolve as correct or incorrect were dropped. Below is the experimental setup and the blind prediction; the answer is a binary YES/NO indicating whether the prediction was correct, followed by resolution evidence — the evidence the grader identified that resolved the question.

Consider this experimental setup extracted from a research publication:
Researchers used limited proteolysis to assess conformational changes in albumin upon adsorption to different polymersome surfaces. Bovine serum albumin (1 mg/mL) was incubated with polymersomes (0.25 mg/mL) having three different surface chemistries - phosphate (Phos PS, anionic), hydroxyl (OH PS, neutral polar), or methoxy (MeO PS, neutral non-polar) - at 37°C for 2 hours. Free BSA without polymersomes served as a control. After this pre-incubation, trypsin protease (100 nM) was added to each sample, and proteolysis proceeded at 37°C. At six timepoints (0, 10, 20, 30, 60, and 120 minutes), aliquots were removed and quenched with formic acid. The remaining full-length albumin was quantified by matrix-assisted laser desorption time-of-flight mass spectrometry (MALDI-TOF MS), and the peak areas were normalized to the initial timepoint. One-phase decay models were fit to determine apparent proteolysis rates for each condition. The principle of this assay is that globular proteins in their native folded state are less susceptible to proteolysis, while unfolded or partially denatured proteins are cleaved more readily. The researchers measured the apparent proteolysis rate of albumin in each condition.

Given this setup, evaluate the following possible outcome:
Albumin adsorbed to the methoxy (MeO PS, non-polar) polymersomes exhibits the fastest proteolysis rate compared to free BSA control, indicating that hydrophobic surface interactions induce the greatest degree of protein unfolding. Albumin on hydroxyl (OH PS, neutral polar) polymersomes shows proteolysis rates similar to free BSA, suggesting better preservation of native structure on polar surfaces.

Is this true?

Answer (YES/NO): NO